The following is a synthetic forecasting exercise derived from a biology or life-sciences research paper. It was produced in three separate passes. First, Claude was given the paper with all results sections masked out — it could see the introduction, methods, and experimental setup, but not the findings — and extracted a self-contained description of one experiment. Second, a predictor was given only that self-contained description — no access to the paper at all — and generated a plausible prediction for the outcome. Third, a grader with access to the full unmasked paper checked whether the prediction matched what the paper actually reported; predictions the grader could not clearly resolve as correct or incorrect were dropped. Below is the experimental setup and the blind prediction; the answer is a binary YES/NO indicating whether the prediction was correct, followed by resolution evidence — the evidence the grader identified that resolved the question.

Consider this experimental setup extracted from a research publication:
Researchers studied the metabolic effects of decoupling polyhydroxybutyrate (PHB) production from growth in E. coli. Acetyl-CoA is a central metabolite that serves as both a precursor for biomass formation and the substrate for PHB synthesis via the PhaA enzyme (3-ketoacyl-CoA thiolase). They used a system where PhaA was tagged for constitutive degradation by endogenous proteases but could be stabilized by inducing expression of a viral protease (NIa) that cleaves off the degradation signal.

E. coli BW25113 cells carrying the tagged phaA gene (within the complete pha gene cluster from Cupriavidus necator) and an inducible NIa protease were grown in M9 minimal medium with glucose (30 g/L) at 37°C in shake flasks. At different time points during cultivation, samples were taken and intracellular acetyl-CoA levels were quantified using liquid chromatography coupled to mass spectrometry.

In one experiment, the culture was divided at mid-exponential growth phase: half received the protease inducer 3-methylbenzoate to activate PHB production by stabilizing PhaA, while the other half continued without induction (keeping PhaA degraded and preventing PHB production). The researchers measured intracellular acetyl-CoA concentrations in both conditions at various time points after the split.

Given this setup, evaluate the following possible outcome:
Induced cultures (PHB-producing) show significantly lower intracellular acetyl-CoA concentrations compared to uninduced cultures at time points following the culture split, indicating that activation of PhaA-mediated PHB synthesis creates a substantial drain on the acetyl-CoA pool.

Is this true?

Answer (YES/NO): YES